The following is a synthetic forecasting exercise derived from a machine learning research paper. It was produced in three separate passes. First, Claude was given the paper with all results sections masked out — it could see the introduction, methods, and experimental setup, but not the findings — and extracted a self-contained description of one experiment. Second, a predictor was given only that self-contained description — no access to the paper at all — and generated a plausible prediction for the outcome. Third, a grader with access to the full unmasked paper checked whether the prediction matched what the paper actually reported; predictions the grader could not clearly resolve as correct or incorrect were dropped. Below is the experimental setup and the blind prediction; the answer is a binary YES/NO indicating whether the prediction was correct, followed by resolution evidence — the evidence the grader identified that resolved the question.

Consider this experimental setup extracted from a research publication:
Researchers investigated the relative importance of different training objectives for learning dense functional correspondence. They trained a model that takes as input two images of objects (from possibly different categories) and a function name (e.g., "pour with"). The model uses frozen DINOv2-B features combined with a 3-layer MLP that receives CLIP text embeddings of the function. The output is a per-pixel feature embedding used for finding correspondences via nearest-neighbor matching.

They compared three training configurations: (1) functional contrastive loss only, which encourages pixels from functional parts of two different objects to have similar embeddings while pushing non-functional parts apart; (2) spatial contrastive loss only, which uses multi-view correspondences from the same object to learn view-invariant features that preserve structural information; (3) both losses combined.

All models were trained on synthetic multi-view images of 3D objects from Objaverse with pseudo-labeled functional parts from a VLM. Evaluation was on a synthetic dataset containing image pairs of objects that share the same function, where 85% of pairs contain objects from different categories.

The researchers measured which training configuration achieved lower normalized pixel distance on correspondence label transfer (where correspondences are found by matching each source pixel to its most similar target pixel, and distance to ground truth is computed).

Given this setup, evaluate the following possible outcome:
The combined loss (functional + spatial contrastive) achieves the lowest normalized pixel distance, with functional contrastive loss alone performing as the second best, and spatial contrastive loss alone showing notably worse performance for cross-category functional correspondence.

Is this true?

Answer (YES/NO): NO